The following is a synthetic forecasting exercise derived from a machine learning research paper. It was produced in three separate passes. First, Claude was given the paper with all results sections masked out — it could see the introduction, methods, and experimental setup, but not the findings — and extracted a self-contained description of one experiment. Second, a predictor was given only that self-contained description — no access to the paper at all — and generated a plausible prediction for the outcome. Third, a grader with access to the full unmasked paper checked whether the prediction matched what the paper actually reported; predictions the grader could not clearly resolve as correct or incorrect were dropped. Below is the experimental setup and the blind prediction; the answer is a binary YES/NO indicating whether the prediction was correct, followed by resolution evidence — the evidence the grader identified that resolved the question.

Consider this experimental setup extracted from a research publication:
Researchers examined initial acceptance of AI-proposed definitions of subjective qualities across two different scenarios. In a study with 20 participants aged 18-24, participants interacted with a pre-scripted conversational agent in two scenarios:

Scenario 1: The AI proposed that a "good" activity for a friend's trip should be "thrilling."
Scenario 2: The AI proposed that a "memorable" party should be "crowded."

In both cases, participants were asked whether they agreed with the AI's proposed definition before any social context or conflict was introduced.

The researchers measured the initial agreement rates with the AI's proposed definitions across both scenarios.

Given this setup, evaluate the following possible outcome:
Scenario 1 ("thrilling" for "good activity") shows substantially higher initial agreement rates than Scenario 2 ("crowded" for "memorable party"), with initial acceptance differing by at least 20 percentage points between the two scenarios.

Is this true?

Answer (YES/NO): YES